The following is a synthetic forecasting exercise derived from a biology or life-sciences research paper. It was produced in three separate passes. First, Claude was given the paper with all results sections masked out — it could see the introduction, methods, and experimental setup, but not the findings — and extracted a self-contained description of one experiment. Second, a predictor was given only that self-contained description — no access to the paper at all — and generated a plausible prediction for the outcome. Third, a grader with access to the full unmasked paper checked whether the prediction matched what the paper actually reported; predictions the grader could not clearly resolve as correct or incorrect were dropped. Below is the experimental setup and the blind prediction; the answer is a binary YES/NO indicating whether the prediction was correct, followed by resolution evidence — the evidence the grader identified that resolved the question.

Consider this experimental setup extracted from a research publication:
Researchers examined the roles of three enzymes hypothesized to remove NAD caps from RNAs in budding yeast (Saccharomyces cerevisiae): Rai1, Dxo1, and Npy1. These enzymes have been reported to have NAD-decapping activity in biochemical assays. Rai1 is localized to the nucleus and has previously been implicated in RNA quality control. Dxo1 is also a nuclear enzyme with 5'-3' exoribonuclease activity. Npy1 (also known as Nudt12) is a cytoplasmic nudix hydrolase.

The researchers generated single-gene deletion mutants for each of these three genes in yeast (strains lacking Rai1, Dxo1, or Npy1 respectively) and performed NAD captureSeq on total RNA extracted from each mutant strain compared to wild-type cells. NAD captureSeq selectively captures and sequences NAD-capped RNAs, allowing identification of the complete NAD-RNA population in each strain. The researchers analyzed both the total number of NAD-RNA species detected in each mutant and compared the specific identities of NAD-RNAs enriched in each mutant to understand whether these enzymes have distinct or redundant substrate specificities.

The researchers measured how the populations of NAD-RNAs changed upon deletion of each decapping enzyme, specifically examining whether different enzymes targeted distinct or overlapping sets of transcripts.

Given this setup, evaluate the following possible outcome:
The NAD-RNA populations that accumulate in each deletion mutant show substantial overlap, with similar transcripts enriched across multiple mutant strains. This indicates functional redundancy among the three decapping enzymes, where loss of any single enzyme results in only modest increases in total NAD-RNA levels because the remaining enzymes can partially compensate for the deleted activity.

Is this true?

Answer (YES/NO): NO